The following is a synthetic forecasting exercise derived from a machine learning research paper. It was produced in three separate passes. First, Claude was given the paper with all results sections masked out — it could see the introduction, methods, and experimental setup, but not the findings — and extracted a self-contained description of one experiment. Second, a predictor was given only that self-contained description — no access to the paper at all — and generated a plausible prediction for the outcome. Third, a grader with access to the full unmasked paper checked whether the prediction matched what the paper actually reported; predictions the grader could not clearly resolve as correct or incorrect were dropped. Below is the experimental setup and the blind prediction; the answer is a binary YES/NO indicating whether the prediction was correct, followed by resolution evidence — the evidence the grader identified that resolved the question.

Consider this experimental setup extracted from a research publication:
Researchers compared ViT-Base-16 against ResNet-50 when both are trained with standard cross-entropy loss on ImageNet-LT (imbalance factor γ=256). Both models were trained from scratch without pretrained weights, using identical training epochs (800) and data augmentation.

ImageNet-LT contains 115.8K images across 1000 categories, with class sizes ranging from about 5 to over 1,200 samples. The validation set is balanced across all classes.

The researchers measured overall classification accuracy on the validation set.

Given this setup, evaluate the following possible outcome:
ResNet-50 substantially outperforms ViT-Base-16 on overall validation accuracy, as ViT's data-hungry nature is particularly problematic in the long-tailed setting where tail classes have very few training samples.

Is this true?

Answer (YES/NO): YES